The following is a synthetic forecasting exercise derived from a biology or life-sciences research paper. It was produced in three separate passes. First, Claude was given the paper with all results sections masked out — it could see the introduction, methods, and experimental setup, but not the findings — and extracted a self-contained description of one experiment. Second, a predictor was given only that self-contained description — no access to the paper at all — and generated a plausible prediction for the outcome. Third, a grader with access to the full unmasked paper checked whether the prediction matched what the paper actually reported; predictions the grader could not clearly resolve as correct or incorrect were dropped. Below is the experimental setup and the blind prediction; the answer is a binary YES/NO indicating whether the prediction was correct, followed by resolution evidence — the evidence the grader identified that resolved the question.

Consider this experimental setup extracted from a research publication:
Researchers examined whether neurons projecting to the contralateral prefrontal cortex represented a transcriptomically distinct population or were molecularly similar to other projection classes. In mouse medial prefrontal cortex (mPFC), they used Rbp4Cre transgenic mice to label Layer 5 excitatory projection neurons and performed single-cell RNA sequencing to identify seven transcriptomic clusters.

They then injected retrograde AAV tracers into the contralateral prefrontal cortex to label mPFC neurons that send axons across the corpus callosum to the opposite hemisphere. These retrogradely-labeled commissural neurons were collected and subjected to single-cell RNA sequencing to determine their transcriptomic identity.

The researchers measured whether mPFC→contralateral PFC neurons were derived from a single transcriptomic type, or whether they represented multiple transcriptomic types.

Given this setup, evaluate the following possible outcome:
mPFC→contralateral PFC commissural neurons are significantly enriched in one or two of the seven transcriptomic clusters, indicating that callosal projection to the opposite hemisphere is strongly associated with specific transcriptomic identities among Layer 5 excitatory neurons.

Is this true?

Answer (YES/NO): NO